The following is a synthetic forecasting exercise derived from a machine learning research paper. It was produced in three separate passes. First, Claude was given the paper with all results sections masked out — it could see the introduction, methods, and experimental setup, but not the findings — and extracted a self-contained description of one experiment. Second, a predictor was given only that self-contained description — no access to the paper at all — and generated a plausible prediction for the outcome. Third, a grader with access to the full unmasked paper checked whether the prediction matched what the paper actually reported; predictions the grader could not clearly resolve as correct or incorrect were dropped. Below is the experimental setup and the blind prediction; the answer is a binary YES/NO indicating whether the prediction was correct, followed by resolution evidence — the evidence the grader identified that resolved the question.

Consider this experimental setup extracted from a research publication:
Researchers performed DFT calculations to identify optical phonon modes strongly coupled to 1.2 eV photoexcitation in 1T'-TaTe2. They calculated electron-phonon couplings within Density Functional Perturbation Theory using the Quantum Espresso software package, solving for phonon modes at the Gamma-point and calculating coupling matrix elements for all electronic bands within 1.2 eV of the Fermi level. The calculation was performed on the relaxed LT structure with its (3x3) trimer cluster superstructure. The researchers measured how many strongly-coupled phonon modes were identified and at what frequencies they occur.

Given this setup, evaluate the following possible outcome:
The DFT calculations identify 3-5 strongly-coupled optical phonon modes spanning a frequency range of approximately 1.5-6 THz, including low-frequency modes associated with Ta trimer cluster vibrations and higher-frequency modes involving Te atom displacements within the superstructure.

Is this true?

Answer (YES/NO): NO